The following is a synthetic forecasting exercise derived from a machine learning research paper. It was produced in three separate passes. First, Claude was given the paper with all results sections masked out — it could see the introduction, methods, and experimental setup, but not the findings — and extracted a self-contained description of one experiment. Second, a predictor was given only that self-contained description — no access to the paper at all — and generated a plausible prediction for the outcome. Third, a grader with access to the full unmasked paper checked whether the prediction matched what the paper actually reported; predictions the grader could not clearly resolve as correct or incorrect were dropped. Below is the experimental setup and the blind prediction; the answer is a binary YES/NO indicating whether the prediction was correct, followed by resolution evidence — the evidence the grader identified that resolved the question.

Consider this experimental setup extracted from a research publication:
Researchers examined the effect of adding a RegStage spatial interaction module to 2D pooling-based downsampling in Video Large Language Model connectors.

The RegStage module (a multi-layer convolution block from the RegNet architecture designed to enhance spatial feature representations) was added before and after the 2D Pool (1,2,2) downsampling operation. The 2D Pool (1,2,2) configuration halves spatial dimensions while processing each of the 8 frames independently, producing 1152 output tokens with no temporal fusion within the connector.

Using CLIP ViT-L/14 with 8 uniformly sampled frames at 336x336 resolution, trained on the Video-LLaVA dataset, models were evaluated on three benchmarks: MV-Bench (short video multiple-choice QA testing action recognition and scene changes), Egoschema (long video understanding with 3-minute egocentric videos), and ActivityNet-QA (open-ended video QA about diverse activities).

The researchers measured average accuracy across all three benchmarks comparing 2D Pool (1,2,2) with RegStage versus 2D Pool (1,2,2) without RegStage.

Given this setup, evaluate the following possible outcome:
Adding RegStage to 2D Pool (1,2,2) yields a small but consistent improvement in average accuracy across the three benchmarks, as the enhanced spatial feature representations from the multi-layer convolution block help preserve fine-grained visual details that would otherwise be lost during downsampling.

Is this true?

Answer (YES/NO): NO